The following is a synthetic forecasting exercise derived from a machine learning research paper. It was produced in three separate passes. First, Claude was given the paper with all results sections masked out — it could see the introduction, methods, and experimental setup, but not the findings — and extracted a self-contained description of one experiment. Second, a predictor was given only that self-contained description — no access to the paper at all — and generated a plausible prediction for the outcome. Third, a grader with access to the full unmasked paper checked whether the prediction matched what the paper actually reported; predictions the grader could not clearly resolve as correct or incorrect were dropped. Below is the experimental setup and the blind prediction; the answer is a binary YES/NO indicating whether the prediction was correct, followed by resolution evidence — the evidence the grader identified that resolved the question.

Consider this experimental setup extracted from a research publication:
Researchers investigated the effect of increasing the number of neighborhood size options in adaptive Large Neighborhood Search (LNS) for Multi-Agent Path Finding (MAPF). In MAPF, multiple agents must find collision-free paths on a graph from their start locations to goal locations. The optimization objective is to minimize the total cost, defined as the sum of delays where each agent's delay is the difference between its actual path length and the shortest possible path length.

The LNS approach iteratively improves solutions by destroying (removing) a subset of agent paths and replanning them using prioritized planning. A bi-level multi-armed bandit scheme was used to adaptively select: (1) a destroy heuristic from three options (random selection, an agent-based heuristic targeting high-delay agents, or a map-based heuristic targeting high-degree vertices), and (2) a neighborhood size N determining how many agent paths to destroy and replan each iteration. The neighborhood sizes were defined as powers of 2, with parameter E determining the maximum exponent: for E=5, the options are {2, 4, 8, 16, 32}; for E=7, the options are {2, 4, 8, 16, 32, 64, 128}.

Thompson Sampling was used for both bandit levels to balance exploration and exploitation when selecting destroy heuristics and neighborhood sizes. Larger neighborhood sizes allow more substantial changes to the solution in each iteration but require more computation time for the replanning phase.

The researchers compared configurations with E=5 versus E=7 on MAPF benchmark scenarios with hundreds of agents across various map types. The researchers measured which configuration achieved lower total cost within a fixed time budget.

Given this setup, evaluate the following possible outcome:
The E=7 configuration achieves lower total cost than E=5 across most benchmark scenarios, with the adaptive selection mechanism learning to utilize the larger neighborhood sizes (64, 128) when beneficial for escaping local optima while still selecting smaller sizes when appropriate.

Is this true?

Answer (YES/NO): NO